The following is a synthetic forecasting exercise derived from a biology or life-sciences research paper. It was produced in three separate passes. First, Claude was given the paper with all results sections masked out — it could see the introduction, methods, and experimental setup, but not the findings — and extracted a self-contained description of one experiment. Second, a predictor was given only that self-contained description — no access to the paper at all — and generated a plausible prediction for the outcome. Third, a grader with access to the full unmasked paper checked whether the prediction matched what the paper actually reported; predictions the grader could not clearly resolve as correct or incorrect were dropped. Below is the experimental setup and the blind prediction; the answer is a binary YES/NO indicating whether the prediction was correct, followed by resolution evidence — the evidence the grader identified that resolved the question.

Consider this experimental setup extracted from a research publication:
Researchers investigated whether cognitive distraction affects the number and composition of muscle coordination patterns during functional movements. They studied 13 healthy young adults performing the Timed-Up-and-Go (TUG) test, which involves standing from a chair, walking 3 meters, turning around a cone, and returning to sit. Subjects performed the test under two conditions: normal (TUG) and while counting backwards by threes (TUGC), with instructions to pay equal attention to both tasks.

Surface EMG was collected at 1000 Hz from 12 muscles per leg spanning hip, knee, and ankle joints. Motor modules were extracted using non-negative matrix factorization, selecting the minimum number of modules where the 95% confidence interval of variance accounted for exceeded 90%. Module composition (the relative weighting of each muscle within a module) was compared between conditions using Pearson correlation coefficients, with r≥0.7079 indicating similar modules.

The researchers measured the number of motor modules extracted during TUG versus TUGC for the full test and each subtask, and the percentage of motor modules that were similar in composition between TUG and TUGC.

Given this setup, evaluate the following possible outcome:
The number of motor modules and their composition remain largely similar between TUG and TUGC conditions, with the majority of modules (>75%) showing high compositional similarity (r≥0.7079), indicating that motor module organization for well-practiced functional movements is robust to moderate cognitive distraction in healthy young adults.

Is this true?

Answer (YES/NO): YES